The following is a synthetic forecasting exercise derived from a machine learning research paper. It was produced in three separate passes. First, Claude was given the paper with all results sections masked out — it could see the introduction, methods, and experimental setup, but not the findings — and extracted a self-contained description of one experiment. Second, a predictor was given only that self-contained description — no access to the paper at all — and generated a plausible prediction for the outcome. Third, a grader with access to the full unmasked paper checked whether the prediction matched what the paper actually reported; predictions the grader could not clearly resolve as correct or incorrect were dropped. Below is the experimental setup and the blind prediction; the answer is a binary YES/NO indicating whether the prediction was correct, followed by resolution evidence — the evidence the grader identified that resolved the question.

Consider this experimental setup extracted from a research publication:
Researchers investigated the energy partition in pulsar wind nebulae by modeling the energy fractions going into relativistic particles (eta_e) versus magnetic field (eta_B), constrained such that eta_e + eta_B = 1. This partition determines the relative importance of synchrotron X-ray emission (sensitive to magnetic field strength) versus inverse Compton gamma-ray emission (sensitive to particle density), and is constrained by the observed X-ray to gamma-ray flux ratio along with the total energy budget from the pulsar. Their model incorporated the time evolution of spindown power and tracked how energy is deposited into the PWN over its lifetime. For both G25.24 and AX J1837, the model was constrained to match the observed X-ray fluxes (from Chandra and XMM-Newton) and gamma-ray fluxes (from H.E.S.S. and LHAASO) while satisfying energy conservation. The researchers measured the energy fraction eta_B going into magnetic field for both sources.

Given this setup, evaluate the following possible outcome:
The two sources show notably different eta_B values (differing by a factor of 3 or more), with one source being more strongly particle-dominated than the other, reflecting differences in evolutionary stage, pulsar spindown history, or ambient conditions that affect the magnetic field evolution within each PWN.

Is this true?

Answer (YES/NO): YES